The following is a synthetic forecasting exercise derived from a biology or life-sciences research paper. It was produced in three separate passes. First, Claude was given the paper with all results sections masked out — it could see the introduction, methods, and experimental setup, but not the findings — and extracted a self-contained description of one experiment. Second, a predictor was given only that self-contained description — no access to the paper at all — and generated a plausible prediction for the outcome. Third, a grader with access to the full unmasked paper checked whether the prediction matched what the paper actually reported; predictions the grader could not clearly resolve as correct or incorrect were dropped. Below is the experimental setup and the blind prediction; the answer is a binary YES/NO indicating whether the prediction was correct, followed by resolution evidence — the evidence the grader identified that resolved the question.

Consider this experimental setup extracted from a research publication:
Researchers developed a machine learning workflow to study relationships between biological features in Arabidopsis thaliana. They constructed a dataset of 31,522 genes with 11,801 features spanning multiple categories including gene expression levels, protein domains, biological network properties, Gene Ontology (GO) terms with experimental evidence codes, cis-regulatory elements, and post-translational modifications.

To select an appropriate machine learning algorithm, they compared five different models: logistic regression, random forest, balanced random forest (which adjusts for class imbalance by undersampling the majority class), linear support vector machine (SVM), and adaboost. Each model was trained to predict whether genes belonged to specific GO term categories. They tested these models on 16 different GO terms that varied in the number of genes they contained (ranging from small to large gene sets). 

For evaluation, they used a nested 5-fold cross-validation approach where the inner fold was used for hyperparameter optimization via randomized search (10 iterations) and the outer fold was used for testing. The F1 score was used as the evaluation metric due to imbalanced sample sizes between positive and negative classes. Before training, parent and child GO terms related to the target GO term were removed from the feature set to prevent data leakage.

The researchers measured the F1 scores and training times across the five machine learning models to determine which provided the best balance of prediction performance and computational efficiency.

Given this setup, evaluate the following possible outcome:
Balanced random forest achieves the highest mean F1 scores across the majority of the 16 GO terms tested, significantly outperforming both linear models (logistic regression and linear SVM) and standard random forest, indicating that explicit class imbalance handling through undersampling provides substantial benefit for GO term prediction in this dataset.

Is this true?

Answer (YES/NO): NO